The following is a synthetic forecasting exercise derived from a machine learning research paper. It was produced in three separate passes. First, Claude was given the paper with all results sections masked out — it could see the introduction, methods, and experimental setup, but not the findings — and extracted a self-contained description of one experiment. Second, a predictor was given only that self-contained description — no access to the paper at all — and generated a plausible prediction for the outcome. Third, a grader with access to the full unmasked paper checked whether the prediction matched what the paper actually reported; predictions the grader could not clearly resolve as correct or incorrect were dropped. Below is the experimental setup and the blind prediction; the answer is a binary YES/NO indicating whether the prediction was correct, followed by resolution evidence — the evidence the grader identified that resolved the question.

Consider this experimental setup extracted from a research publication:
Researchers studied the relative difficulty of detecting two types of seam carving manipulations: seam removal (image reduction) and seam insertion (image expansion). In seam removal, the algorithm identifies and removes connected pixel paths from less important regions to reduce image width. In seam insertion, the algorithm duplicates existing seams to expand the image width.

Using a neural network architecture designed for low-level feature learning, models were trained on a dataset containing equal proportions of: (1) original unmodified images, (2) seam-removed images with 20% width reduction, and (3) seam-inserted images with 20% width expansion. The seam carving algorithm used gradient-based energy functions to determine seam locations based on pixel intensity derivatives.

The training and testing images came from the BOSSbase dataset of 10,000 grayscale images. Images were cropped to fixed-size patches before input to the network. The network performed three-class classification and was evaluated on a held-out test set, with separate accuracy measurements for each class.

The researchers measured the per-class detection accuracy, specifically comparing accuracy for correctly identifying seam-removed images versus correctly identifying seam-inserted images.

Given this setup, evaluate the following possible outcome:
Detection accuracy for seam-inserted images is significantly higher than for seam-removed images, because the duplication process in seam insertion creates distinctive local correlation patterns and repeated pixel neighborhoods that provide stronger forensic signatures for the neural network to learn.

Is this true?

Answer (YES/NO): YES